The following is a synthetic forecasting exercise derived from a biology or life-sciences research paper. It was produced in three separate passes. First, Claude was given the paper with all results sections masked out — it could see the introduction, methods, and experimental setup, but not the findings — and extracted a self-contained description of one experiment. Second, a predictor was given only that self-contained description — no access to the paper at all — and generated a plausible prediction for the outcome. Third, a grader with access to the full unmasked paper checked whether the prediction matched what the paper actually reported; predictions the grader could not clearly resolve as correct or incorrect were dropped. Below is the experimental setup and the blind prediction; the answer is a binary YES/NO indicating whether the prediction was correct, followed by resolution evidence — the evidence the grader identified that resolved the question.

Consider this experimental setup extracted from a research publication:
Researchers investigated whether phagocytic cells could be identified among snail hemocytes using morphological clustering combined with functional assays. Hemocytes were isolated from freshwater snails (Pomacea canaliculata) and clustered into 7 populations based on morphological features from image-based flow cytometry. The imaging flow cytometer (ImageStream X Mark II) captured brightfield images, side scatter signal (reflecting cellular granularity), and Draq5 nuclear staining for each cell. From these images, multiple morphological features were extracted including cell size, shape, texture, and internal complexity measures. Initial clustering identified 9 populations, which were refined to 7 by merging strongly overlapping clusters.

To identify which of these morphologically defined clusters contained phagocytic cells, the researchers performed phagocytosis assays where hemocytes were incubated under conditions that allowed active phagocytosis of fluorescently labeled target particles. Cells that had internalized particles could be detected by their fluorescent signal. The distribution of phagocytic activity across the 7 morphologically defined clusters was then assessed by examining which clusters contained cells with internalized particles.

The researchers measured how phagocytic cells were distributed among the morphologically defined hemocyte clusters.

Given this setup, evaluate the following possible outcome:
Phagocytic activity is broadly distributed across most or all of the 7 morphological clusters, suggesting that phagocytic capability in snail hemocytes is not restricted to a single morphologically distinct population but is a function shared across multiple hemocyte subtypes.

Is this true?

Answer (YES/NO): NO